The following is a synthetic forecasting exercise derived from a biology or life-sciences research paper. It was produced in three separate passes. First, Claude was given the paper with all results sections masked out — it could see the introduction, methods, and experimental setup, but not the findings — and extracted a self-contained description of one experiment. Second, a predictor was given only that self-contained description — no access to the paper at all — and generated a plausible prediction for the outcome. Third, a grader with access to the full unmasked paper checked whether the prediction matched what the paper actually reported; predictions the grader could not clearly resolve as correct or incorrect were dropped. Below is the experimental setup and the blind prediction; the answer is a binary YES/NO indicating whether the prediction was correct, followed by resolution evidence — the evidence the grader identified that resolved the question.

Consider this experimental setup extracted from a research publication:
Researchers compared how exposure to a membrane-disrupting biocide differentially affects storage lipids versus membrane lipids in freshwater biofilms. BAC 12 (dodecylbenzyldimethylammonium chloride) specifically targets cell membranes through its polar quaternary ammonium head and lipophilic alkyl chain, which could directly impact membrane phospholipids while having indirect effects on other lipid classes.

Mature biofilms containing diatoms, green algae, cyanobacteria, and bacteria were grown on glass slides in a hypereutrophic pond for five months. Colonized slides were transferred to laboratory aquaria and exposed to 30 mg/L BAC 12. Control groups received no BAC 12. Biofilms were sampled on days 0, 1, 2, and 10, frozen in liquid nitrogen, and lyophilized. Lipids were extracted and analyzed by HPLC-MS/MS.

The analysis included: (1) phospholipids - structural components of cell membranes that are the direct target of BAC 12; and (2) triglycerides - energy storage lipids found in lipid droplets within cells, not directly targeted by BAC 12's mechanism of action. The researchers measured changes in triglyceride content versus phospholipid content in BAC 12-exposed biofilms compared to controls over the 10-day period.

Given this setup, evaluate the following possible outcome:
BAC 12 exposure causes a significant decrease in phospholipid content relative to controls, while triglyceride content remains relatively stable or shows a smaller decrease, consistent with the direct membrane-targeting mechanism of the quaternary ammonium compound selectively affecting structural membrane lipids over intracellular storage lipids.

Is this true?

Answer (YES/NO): NO